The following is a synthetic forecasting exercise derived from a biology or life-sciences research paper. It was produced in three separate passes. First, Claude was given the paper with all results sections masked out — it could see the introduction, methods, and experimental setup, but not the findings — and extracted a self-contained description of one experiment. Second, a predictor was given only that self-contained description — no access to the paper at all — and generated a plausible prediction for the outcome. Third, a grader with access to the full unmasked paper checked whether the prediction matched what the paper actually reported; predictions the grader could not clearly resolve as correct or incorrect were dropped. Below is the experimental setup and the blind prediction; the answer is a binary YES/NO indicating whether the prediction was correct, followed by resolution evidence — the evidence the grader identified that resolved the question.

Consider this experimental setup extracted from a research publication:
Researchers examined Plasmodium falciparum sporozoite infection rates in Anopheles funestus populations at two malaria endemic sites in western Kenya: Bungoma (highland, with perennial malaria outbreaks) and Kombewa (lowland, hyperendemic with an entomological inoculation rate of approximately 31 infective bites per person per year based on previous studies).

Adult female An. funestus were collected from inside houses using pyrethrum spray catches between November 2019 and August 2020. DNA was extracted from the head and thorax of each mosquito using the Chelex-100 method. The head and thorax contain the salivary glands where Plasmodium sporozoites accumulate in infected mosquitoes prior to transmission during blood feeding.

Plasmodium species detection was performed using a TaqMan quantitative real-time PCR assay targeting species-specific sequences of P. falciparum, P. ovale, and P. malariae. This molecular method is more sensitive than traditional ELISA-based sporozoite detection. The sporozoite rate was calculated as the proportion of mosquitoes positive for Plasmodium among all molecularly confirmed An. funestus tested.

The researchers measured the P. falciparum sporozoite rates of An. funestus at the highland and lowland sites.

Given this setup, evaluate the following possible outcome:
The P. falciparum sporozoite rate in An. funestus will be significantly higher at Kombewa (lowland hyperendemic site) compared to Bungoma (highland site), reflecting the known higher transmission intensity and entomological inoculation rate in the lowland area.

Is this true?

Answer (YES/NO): NO